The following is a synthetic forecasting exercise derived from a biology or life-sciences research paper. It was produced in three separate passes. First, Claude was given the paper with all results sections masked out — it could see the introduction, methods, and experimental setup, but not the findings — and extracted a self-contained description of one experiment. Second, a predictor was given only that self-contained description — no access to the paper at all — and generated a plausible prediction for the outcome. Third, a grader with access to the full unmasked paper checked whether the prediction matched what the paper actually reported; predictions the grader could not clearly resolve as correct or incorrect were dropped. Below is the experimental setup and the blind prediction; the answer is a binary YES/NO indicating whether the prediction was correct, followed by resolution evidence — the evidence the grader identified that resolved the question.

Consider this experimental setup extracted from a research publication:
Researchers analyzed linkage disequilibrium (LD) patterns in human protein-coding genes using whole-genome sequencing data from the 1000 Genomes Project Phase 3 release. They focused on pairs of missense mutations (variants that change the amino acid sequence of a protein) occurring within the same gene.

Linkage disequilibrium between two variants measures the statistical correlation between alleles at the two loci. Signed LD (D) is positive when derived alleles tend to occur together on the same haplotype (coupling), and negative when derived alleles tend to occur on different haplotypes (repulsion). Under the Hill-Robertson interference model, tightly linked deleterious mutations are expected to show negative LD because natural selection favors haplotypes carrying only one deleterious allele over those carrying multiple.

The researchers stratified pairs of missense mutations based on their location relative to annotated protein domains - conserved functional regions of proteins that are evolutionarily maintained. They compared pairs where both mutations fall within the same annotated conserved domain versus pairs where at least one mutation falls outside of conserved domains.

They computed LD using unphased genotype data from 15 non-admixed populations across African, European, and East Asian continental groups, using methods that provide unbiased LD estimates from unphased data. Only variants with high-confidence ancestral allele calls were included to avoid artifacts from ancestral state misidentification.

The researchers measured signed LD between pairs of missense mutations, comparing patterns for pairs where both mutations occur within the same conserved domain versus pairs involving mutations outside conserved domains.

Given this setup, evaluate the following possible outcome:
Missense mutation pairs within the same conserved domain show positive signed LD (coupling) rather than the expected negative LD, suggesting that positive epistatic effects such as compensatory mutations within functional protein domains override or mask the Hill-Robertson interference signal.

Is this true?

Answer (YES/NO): YES